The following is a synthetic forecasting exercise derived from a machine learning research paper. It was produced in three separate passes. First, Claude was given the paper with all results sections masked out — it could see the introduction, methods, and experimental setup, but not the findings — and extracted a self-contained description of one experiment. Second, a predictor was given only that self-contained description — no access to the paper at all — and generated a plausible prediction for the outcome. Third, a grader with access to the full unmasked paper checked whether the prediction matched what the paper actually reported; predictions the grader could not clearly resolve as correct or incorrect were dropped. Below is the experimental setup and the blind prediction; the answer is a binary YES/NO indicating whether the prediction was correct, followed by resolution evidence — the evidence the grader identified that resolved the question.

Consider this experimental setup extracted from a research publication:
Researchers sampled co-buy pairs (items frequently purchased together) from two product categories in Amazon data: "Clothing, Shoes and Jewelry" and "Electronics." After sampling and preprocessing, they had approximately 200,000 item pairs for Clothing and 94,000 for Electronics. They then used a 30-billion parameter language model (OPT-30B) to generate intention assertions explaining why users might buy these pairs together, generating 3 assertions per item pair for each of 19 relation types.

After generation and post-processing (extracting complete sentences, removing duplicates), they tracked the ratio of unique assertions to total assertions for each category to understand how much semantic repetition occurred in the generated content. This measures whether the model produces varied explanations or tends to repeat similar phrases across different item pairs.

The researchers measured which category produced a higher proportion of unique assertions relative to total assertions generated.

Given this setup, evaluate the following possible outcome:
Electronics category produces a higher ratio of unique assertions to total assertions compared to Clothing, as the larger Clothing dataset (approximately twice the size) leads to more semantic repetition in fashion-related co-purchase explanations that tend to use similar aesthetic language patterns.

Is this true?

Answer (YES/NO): NO